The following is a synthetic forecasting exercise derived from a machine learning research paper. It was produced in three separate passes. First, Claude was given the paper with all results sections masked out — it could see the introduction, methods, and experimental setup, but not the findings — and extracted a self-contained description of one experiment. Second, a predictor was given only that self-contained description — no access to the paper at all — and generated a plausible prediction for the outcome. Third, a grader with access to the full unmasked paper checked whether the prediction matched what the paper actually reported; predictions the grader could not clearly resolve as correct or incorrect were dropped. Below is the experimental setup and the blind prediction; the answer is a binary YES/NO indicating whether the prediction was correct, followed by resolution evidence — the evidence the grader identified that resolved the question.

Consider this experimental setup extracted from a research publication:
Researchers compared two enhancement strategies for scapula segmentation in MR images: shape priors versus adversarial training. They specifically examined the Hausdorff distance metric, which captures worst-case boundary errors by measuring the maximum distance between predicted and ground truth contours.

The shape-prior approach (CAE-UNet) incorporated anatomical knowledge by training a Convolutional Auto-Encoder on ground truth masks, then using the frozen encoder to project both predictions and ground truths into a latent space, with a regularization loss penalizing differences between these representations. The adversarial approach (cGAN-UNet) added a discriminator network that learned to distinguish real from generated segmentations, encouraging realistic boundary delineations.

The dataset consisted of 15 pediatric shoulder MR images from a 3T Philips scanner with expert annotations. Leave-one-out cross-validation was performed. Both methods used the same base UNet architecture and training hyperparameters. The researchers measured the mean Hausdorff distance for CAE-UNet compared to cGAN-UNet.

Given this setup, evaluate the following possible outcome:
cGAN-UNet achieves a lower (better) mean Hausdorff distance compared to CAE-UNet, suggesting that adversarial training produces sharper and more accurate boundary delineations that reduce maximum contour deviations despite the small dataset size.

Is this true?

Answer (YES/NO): YES